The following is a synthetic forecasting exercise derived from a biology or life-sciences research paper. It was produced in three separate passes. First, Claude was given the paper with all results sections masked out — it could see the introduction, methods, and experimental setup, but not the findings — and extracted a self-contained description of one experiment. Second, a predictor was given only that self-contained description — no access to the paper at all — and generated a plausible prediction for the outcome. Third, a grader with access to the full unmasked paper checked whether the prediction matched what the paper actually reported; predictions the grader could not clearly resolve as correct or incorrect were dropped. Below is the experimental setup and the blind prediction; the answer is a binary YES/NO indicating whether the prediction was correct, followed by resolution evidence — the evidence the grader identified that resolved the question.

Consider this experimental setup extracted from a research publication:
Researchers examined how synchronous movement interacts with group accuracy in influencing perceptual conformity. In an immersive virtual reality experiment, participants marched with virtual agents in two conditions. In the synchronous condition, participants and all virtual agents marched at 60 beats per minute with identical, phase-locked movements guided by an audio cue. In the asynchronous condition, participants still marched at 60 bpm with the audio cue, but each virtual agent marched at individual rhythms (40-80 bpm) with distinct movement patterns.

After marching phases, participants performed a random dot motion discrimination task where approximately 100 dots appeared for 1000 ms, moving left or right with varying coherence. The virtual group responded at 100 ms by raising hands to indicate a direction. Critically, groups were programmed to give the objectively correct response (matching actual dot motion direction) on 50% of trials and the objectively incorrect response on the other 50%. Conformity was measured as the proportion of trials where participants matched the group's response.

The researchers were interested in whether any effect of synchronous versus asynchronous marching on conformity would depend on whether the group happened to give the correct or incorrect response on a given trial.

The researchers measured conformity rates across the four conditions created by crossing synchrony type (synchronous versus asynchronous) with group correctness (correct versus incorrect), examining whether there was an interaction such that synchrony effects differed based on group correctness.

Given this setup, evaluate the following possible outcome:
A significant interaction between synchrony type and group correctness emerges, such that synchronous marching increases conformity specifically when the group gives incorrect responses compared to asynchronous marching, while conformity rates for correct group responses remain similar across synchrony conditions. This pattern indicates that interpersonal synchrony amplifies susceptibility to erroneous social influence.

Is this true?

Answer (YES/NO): NO